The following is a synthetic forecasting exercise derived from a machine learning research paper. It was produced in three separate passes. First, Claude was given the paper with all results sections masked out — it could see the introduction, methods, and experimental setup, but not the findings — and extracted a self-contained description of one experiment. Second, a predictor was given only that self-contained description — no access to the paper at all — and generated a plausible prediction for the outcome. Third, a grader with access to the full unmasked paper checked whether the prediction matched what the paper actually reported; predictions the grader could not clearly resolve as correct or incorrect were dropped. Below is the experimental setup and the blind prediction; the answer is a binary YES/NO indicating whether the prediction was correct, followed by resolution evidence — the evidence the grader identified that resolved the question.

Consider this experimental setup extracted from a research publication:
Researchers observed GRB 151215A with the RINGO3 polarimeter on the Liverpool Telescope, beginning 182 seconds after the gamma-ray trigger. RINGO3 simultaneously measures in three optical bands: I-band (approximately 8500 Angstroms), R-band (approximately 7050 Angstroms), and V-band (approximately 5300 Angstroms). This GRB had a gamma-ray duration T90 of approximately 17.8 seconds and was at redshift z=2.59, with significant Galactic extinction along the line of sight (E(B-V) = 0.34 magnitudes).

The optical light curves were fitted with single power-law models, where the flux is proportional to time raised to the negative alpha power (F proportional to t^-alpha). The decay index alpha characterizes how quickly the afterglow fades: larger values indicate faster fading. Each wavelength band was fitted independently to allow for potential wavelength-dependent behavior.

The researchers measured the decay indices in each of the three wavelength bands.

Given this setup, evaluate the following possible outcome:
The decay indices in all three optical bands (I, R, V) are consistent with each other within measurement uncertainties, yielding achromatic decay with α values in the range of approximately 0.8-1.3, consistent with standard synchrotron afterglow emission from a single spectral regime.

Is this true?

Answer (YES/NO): NO